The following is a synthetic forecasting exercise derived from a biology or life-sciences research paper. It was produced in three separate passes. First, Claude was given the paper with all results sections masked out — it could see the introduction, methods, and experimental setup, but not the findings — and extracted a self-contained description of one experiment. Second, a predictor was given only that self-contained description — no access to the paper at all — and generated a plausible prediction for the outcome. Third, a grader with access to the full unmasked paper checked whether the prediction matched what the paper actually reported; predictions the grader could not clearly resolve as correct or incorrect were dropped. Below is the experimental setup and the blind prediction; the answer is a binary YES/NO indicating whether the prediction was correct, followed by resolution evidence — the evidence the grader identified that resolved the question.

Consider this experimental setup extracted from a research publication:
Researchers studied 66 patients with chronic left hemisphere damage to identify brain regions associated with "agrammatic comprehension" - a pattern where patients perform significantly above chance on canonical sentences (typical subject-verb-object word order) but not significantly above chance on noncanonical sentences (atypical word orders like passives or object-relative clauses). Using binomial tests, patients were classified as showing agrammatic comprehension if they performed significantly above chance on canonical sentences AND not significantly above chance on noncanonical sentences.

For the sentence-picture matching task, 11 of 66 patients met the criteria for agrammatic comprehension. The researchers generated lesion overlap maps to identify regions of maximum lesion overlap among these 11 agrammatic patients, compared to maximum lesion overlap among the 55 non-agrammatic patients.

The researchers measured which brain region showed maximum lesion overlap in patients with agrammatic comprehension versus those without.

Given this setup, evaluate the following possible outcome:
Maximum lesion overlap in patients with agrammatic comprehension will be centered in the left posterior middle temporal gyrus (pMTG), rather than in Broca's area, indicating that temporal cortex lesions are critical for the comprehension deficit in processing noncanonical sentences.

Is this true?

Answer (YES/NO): NO